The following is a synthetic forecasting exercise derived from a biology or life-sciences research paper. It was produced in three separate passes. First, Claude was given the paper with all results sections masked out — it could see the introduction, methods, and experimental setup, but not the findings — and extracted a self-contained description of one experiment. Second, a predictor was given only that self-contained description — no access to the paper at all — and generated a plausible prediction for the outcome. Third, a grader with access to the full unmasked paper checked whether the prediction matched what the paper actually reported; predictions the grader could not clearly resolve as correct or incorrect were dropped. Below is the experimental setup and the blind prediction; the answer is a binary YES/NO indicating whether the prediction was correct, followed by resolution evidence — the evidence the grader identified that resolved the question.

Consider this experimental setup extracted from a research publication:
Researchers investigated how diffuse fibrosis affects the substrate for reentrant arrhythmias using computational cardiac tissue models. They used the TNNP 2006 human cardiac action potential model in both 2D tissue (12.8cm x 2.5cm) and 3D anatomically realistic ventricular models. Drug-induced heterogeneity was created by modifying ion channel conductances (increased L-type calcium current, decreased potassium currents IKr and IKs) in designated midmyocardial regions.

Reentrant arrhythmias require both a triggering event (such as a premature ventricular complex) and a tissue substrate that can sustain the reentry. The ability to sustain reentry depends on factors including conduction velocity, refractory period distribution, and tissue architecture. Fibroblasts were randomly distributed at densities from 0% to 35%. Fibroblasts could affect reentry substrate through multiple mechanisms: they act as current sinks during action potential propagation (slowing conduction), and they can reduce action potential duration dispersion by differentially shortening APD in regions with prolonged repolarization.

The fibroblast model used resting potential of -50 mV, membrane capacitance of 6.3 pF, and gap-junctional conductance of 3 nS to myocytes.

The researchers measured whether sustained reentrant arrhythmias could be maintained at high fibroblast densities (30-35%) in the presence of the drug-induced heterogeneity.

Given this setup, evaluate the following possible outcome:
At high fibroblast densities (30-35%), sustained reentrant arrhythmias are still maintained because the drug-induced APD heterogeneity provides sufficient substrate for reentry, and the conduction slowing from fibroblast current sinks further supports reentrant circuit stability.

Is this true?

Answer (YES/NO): YES